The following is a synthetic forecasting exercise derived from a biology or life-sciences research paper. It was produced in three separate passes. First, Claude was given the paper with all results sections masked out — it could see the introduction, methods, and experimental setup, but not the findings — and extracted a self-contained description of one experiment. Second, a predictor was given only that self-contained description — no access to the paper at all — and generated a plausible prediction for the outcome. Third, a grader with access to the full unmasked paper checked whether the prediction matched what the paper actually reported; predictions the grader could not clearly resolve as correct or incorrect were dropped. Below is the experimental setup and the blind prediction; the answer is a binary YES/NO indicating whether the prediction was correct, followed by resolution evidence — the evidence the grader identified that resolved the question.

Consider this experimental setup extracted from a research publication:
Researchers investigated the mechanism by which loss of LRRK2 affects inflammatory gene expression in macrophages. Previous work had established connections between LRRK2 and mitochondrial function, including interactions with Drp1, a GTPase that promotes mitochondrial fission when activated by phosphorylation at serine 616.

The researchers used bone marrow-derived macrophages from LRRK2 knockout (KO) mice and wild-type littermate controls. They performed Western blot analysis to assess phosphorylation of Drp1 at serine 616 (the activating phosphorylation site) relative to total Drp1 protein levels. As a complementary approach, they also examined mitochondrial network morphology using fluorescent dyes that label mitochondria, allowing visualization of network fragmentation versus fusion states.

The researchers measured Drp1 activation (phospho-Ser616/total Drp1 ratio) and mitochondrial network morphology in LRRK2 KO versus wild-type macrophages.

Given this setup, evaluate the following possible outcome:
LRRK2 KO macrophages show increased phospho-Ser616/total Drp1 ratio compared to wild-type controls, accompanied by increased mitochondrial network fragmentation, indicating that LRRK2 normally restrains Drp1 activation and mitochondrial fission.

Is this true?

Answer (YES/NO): YES